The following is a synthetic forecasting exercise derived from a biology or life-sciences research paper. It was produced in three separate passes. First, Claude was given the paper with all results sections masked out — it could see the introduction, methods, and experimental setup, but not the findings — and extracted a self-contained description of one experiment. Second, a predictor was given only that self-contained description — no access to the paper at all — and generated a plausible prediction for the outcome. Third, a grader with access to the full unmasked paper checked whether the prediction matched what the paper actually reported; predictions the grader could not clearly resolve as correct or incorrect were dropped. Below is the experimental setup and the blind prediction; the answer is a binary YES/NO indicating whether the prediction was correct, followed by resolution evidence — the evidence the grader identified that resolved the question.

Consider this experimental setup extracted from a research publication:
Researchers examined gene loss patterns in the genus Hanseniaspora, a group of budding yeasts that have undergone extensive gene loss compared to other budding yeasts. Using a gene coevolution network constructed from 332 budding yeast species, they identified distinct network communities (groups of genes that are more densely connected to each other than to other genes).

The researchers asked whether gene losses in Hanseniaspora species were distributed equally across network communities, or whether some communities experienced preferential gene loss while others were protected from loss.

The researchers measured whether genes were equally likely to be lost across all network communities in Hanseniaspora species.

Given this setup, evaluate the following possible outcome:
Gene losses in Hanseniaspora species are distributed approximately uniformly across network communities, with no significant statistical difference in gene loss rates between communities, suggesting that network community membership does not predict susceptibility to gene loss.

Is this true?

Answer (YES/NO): NO